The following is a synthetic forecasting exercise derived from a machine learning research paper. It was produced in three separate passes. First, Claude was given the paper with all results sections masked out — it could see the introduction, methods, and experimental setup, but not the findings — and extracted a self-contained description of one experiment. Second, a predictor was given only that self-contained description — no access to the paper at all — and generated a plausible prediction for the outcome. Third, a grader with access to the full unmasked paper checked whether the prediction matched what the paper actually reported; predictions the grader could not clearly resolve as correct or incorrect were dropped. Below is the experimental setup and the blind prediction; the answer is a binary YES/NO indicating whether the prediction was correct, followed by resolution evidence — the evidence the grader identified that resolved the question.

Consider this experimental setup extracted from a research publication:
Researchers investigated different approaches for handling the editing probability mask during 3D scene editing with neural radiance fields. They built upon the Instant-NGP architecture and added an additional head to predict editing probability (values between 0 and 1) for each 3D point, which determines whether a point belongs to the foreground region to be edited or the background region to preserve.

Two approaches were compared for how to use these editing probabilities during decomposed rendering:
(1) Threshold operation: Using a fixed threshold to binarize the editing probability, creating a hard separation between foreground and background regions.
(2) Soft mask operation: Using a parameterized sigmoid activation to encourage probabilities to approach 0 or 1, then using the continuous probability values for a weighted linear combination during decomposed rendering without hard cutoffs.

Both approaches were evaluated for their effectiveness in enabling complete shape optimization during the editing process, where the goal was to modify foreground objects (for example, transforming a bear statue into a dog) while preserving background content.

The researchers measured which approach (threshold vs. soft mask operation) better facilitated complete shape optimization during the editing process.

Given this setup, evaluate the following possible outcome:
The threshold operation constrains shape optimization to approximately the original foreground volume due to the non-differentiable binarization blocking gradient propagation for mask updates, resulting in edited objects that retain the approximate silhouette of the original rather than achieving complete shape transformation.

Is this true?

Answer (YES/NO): NO